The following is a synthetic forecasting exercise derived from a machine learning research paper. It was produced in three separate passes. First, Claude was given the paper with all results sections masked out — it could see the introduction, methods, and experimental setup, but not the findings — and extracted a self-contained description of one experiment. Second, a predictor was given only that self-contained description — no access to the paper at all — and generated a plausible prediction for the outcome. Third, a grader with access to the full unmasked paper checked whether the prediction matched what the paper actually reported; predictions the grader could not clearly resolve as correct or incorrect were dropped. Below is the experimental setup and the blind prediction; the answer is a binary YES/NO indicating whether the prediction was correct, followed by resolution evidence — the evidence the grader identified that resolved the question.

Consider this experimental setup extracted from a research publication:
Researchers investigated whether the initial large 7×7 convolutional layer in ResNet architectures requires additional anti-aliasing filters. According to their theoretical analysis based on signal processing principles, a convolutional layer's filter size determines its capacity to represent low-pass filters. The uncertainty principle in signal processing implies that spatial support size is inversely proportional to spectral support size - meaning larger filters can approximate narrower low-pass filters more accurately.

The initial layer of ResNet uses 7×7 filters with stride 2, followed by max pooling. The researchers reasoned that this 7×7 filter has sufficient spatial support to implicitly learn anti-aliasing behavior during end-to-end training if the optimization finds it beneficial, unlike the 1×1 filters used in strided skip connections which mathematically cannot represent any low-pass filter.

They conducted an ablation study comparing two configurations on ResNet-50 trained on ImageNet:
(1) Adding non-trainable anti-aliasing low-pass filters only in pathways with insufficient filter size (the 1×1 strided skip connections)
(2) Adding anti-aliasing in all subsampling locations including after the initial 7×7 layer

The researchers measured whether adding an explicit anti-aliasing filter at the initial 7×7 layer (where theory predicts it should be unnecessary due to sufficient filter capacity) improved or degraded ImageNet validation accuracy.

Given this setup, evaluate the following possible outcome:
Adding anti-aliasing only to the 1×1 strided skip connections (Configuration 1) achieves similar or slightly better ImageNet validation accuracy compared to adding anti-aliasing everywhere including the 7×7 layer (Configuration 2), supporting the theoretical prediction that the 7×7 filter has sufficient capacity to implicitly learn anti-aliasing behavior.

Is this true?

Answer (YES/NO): YES